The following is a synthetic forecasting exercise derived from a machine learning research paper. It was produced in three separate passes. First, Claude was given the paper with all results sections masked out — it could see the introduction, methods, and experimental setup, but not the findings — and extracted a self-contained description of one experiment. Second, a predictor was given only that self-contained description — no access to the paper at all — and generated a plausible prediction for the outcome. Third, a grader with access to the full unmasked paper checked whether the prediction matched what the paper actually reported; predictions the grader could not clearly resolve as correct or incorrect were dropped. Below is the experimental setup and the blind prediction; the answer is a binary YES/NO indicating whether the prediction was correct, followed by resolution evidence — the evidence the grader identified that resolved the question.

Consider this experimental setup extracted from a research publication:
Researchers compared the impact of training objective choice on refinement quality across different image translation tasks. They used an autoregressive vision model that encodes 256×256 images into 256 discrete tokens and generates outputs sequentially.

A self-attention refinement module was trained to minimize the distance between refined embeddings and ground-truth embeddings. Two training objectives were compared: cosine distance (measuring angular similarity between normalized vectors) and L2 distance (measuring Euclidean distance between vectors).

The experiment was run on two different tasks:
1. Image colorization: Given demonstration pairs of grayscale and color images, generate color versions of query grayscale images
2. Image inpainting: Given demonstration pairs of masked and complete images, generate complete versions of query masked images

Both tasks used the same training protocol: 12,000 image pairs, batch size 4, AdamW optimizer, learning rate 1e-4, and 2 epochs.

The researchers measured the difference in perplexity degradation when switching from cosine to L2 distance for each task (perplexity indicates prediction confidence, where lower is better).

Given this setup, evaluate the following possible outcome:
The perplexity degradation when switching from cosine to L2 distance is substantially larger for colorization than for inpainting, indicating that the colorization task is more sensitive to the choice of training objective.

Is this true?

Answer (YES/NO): NO